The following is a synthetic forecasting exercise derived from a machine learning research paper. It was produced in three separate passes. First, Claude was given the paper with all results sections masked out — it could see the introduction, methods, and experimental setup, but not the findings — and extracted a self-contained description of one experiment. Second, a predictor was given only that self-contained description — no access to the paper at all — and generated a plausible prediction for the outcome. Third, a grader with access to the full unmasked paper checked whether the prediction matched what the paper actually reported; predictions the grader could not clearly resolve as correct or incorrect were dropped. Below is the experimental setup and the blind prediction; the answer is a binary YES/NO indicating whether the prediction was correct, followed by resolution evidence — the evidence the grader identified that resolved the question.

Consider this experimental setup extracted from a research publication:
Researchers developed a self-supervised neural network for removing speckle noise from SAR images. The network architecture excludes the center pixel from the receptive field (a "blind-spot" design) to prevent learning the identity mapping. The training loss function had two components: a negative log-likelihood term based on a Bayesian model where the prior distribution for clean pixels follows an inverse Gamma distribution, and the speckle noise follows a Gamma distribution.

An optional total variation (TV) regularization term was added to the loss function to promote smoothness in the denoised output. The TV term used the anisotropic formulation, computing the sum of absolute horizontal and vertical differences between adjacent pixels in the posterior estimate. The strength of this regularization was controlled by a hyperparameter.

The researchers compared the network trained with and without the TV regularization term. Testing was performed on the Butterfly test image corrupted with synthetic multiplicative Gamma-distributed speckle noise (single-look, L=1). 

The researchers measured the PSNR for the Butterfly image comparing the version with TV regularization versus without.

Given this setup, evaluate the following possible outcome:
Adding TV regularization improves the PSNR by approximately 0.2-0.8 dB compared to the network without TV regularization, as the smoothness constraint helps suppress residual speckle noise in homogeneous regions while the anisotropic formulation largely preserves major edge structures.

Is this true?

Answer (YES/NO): NO